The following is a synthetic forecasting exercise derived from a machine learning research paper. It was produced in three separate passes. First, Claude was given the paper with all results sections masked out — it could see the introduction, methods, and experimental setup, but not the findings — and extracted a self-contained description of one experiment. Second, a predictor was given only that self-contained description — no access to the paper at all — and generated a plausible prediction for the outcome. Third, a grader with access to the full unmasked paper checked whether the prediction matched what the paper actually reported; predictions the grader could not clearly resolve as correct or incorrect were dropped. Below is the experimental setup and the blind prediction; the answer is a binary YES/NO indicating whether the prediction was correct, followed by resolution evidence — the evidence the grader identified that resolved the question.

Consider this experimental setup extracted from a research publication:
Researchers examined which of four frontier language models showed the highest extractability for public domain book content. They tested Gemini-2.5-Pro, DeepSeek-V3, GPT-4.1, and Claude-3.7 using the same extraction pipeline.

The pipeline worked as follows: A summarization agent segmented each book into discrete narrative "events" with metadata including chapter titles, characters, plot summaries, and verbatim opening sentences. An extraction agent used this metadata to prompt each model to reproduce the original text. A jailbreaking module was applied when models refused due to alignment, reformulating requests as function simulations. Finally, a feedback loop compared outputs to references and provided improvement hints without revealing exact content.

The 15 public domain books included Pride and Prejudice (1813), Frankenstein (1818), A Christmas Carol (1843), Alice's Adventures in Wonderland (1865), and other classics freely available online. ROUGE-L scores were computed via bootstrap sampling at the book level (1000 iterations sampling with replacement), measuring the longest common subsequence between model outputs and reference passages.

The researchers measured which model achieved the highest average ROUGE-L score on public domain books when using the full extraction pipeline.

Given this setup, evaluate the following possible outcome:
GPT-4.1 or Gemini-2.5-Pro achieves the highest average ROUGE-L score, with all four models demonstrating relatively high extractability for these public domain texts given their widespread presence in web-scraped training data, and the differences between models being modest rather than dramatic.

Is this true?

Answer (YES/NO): NO